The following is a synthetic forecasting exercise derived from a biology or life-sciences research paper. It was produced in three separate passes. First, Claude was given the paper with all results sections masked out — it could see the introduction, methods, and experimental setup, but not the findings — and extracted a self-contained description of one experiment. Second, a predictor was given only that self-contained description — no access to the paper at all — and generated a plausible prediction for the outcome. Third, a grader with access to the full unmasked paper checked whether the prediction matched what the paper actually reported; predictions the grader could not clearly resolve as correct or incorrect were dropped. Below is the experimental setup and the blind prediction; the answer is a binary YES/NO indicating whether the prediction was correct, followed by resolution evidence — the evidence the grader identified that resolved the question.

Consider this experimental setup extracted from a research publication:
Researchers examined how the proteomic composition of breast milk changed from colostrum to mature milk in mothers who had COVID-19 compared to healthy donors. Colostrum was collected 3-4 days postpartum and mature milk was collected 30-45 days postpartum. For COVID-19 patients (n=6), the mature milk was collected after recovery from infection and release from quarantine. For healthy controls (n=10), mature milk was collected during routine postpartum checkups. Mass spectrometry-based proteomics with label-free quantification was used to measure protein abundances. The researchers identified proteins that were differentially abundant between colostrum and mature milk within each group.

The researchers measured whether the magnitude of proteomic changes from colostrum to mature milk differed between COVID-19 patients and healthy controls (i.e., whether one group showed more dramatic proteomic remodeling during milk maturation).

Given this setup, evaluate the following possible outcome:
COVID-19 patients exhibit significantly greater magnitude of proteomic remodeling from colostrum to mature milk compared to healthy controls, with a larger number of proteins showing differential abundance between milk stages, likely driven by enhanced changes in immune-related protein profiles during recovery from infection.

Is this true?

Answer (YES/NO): YES